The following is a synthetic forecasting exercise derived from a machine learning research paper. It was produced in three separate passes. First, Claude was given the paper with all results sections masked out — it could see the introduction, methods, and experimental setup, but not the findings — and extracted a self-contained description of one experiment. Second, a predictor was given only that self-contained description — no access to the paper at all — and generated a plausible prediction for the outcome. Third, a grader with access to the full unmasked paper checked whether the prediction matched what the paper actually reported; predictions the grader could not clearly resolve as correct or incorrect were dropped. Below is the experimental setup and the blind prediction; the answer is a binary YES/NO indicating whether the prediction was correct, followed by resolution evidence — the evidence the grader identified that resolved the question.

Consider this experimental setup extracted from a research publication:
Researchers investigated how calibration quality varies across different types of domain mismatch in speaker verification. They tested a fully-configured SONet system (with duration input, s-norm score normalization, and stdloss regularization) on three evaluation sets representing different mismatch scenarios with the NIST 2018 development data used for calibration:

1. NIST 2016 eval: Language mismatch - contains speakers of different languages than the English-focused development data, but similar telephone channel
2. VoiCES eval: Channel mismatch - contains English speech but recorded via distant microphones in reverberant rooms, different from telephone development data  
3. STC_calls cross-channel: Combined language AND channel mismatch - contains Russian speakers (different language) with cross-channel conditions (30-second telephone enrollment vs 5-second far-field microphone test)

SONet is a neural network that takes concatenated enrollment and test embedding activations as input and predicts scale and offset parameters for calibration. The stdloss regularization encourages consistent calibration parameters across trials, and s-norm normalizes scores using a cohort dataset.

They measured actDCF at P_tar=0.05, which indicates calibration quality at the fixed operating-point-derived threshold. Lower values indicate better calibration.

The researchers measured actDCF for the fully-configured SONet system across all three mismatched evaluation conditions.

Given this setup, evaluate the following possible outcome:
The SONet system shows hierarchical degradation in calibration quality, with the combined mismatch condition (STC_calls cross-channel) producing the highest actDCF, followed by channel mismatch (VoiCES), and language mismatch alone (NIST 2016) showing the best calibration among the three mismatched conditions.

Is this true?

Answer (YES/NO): NO